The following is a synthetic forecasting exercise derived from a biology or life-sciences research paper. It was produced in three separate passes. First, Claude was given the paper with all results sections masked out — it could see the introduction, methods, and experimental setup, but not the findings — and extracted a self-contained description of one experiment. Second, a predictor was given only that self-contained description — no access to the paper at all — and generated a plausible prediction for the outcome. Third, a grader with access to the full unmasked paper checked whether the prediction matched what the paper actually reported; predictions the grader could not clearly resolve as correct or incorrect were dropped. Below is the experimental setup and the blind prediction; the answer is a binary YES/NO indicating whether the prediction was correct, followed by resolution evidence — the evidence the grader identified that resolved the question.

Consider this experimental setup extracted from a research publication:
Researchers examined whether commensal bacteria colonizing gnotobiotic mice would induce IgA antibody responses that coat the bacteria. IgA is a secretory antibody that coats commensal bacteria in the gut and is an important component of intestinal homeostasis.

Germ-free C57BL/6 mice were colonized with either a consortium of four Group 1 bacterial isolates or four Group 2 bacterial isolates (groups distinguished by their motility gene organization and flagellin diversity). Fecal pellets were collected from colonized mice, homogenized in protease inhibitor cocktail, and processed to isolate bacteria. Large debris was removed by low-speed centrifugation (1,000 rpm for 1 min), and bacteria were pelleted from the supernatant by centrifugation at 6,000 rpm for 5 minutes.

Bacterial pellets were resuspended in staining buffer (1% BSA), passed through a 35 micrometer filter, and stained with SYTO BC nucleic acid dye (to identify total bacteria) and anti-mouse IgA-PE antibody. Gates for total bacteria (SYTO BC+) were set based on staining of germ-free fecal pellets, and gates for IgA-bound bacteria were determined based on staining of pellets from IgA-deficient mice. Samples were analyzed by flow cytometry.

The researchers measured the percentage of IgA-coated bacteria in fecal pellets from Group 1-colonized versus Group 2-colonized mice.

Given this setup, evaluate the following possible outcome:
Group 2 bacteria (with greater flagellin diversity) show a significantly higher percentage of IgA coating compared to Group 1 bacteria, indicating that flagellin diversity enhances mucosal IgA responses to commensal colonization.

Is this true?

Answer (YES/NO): NO